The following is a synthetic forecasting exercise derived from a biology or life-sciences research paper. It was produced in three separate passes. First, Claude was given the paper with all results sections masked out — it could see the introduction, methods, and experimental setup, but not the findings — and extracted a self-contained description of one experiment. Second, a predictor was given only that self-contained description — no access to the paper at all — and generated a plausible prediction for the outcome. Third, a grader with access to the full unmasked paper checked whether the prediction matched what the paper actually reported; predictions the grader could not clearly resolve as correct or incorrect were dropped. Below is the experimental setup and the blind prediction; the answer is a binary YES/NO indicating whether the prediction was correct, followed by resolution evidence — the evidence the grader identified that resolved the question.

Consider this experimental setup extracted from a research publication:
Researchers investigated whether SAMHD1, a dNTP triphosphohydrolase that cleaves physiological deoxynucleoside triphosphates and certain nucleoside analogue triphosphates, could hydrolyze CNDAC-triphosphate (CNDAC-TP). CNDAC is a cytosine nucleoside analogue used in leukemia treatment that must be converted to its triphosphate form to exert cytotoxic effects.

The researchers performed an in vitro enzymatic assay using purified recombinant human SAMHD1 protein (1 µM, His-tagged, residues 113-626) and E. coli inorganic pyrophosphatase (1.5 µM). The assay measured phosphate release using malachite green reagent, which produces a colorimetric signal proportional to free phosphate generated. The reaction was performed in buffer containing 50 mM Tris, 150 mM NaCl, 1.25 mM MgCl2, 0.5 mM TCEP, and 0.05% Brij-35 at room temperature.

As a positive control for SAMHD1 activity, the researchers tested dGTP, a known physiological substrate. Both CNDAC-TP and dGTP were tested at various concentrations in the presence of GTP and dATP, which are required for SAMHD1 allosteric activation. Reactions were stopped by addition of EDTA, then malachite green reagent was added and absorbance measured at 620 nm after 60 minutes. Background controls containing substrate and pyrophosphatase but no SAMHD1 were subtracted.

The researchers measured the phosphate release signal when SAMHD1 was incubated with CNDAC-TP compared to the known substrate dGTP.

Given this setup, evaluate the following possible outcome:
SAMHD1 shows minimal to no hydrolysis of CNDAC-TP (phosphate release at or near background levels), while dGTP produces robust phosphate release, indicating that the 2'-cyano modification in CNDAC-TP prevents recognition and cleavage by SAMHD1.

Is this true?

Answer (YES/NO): NO